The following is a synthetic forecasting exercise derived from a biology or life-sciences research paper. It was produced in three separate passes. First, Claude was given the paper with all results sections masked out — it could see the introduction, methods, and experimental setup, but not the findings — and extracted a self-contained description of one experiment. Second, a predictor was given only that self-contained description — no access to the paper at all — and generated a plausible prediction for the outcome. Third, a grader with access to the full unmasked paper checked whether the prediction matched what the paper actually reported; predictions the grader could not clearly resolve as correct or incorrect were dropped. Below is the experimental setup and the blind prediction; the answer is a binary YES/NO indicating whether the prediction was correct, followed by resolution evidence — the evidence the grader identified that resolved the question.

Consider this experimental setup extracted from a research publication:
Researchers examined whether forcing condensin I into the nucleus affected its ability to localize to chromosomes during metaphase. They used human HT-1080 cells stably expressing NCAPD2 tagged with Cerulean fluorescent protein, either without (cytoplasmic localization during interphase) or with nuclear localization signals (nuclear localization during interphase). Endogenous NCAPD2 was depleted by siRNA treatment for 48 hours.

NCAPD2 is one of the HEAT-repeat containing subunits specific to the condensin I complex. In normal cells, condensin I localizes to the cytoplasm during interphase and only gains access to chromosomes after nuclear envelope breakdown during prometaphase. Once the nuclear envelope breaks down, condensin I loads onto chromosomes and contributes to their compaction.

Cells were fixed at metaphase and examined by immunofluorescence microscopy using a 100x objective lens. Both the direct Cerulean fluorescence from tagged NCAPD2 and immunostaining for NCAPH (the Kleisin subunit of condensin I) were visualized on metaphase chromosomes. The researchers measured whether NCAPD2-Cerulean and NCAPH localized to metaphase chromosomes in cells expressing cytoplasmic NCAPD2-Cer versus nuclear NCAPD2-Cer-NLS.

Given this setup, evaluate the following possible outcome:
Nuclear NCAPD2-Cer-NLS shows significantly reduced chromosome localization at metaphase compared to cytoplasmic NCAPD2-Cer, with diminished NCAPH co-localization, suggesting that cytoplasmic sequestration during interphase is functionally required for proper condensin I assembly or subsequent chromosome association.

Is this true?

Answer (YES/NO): NO